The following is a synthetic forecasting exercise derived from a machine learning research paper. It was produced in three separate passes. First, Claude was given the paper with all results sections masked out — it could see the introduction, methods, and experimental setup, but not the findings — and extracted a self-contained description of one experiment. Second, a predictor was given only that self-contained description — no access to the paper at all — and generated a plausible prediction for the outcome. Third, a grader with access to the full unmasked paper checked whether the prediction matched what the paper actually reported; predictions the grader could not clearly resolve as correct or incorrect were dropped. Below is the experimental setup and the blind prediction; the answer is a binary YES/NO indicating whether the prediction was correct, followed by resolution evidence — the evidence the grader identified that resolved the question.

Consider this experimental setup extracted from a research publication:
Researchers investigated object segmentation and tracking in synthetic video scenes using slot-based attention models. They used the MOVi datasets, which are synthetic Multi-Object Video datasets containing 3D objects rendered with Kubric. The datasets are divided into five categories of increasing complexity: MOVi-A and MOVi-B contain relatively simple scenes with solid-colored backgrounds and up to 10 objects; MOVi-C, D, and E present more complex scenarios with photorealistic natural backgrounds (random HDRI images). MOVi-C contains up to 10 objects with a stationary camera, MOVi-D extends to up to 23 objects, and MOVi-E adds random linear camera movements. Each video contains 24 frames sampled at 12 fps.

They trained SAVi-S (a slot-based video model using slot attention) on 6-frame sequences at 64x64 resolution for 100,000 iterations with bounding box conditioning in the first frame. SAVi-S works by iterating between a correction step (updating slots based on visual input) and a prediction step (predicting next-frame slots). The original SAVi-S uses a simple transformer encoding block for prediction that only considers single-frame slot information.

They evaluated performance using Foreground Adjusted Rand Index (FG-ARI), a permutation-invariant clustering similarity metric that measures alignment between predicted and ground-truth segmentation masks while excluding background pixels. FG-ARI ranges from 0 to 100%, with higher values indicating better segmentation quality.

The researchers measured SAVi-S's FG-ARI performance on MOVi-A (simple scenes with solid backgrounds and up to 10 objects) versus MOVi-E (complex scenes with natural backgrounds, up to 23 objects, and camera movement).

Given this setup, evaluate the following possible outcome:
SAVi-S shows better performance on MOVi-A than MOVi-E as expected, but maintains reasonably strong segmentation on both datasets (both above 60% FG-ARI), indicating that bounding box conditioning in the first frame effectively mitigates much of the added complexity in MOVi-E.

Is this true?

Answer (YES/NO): NO